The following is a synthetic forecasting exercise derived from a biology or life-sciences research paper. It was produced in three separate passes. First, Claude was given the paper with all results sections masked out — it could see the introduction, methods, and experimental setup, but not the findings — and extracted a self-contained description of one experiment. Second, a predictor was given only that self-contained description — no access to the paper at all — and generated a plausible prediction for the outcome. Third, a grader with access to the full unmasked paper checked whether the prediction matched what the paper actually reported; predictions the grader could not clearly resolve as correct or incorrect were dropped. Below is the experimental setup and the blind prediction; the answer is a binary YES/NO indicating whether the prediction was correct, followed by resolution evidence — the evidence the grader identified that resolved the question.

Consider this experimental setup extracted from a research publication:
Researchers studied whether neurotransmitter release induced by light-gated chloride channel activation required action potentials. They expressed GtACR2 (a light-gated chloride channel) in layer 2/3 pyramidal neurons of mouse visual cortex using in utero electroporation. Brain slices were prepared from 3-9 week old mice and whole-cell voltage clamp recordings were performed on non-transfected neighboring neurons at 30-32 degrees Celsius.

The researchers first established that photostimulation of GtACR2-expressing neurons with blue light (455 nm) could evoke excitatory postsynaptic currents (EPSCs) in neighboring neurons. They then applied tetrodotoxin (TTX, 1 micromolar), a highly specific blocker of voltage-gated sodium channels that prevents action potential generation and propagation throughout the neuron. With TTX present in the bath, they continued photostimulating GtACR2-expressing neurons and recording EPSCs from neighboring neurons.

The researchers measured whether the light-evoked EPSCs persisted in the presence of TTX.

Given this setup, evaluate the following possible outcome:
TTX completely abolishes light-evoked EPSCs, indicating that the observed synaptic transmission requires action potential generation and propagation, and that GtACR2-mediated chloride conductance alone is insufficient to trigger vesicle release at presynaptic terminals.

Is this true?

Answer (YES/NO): NO